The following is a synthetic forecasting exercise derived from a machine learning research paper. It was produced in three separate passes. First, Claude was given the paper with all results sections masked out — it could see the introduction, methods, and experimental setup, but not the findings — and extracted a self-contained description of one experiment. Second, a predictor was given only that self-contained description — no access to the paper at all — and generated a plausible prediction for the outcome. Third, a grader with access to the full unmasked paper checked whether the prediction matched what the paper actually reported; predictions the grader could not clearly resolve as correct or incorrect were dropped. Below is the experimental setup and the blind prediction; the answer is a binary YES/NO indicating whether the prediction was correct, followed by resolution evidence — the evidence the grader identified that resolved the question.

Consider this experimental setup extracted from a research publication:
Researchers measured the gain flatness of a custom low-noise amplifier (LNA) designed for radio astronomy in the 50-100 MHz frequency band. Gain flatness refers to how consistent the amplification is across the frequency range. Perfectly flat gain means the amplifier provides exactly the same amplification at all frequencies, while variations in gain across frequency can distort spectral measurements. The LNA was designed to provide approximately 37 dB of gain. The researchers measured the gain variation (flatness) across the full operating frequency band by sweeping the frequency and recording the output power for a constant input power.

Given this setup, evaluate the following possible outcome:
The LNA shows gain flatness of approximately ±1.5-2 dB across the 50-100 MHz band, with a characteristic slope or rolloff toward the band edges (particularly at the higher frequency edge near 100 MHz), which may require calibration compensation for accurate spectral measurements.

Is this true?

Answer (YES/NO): NO